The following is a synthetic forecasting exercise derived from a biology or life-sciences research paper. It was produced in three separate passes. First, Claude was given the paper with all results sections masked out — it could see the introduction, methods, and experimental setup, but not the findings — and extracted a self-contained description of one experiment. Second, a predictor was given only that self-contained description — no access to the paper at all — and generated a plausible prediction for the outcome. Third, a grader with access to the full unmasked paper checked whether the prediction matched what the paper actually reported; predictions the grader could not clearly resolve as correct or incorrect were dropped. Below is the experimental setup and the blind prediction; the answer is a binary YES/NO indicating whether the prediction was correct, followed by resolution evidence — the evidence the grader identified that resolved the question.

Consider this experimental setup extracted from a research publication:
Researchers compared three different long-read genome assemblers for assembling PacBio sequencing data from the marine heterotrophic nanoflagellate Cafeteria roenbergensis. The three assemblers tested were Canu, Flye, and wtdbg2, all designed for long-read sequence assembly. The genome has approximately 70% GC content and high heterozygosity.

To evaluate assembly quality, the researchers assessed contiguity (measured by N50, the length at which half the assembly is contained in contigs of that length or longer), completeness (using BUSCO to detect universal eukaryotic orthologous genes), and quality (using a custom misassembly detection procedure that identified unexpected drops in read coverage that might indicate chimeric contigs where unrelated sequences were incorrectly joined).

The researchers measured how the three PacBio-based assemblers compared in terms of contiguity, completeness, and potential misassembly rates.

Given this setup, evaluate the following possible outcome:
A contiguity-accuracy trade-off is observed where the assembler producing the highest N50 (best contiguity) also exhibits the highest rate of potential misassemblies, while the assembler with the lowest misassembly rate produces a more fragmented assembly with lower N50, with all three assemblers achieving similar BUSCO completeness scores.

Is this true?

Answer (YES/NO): NO